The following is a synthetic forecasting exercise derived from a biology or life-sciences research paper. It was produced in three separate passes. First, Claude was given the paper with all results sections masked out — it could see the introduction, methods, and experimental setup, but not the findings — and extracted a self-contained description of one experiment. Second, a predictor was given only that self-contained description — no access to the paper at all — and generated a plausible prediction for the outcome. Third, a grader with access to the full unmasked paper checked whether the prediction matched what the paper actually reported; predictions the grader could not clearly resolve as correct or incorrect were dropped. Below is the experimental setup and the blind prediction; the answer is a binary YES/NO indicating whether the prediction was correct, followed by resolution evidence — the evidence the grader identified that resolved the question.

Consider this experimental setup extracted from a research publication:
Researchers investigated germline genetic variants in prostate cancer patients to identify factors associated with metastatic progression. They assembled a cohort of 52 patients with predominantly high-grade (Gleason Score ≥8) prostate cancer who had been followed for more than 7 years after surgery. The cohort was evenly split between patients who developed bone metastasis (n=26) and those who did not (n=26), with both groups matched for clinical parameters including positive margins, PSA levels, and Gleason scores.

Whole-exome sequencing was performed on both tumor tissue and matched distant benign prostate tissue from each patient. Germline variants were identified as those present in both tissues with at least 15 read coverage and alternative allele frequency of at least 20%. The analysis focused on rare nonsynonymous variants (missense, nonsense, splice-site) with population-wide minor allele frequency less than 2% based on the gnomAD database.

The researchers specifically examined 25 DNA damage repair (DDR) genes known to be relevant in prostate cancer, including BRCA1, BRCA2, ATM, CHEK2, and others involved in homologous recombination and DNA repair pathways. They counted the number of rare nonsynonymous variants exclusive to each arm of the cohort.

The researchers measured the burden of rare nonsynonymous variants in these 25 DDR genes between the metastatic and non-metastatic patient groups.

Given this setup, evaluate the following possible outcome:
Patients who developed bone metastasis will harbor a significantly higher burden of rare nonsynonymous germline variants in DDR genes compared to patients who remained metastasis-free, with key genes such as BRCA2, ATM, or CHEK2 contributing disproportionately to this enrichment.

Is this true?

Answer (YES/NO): YES